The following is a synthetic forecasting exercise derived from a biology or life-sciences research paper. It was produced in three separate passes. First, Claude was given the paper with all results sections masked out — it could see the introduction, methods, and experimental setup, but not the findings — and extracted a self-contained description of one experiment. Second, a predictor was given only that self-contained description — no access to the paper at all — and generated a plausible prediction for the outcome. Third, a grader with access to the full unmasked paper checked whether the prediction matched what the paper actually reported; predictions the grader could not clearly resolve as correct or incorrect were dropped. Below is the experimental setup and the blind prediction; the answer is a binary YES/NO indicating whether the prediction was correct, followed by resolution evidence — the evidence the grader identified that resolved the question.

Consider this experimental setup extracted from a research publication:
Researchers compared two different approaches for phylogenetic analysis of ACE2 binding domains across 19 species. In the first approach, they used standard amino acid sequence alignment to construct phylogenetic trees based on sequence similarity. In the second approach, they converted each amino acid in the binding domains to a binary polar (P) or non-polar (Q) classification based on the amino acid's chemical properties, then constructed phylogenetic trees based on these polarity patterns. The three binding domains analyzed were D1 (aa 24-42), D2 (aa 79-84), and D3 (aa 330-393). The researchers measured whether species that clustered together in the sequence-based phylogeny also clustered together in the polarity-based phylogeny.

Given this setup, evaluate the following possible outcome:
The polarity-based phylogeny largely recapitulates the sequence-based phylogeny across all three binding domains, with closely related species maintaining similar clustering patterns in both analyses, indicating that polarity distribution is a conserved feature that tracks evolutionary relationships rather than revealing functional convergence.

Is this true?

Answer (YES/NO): YES